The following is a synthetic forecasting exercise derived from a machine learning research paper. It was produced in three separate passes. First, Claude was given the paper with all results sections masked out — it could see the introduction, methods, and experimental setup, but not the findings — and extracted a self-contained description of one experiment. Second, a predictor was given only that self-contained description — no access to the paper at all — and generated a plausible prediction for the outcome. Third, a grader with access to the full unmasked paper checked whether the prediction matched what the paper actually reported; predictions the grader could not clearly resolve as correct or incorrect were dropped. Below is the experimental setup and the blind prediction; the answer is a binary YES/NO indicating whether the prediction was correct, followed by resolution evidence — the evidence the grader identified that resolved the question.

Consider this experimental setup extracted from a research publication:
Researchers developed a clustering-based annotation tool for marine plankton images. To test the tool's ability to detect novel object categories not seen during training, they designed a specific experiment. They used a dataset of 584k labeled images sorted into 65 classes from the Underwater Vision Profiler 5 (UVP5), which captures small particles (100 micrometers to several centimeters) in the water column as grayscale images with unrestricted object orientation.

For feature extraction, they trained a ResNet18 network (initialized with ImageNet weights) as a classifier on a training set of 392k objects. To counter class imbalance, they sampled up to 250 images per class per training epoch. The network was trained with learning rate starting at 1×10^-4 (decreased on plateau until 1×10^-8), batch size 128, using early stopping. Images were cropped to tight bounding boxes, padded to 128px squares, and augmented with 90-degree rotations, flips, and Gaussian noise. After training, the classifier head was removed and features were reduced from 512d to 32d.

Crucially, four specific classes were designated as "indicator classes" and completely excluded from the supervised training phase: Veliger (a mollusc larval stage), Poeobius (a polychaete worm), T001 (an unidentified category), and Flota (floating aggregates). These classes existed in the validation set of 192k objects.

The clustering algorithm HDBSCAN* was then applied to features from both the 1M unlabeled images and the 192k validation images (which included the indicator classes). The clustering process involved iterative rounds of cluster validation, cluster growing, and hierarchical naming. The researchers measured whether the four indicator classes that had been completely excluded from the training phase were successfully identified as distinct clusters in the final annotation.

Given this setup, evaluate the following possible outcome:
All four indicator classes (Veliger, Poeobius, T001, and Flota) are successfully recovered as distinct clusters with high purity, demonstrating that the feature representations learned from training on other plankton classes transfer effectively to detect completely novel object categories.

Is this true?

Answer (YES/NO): YES